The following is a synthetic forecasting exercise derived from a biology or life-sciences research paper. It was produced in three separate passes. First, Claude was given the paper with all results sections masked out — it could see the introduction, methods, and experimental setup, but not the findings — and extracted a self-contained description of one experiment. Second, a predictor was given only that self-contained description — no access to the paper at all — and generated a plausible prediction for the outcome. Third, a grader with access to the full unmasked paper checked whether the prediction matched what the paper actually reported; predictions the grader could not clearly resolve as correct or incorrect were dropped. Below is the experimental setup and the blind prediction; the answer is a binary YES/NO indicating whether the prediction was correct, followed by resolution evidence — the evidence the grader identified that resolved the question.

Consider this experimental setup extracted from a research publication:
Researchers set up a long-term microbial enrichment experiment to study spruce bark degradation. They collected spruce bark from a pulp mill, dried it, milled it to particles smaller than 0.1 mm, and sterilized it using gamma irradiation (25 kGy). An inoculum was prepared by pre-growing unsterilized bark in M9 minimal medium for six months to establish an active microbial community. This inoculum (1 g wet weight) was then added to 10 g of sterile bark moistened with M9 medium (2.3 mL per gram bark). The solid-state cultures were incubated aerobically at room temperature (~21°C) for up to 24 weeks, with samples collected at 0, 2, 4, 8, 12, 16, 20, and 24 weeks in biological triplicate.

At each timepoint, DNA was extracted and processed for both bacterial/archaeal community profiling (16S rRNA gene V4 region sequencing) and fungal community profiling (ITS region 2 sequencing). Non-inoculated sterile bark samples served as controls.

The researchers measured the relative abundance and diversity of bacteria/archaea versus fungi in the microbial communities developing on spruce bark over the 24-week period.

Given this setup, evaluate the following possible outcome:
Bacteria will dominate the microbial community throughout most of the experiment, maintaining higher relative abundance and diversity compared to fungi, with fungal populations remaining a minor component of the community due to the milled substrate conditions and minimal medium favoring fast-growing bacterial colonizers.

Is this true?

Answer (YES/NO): YES